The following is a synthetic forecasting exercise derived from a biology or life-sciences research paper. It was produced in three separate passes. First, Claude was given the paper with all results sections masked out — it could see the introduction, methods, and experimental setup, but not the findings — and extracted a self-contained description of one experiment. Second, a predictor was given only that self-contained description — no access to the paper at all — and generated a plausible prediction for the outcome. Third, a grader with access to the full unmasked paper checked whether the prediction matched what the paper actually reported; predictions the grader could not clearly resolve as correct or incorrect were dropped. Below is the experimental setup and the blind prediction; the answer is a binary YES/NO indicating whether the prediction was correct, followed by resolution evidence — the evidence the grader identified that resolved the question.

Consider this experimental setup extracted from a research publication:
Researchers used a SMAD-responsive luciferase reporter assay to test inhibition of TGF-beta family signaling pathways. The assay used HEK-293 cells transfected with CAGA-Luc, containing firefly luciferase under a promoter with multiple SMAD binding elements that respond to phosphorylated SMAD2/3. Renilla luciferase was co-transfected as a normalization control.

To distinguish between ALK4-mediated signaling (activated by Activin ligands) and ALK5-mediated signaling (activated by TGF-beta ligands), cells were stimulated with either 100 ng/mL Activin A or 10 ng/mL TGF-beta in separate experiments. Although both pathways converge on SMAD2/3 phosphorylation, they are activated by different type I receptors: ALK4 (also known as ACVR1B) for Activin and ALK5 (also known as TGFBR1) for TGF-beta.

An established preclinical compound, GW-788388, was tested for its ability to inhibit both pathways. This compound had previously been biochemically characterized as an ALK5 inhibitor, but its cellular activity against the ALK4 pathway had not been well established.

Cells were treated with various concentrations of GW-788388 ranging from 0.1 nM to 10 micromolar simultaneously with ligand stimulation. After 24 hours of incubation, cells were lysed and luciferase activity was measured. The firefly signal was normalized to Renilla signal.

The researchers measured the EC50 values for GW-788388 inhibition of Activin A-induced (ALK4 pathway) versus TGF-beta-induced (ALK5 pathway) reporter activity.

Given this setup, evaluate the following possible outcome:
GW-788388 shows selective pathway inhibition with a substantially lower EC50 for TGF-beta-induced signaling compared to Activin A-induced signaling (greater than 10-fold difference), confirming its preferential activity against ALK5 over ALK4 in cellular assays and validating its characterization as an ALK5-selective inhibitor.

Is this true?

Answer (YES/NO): NO